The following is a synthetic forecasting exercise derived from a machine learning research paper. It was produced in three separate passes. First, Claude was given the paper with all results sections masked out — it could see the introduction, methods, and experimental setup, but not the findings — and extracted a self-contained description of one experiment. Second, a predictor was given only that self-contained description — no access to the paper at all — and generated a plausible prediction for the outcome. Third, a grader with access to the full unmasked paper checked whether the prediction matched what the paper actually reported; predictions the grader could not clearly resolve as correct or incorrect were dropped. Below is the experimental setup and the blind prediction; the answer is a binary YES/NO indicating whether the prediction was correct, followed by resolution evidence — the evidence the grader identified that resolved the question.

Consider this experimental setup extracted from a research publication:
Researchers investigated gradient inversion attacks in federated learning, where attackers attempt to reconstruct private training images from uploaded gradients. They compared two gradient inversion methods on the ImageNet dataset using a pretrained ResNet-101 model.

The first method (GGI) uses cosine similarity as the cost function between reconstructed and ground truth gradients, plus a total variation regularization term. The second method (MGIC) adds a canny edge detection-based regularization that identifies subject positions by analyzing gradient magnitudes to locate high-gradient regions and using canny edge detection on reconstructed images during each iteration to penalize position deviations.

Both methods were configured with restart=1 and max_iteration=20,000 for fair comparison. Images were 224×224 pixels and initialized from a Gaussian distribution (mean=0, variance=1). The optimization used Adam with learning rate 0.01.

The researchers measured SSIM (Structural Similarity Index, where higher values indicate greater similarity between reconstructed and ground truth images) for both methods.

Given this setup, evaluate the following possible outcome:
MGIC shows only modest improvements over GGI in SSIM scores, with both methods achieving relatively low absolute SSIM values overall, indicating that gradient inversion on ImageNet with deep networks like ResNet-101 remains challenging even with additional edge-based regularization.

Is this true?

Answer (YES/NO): NO